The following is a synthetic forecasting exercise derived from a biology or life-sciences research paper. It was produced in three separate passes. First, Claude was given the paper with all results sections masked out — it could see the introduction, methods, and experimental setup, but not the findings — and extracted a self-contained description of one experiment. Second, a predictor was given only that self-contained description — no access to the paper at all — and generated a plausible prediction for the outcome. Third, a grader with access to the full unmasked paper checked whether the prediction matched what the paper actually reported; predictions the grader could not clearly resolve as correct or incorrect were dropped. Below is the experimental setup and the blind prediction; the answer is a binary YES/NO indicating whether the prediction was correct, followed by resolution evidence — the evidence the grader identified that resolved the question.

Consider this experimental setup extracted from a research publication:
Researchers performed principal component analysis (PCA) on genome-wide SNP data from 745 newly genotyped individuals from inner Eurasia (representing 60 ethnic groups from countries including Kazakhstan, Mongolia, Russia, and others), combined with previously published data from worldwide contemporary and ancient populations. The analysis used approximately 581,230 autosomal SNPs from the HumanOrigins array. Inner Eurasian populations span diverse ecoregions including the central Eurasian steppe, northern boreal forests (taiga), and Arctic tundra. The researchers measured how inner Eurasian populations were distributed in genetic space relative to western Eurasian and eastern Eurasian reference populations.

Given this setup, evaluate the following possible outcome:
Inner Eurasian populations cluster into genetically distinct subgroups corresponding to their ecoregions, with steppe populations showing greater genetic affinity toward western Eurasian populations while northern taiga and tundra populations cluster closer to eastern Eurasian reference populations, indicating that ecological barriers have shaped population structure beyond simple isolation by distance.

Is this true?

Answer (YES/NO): NO